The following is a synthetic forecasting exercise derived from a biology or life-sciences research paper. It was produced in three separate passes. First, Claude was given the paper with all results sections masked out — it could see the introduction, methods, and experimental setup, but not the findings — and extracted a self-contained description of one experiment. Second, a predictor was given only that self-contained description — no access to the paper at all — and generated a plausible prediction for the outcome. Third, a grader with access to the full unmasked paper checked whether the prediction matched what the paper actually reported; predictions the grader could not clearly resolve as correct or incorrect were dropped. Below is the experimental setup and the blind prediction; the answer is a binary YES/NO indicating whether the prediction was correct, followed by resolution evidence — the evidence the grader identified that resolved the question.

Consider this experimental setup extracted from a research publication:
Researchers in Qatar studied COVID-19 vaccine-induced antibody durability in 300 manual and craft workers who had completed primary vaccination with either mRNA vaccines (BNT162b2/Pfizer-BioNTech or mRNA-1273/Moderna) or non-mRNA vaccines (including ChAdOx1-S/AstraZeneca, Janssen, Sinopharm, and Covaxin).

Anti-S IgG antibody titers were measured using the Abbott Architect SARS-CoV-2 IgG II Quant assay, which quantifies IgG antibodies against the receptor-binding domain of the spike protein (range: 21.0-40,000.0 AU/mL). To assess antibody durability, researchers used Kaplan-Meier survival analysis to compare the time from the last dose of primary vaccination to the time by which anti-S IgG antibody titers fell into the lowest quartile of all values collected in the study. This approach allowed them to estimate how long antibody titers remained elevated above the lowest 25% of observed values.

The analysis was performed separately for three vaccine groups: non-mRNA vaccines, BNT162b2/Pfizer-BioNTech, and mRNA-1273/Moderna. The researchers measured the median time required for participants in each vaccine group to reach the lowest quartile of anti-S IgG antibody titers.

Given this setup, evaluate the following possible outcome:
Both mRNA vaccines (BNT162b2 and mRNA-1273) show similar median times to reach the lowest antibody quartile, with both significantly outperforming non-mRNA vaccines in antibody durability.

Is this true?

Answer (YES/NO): NO